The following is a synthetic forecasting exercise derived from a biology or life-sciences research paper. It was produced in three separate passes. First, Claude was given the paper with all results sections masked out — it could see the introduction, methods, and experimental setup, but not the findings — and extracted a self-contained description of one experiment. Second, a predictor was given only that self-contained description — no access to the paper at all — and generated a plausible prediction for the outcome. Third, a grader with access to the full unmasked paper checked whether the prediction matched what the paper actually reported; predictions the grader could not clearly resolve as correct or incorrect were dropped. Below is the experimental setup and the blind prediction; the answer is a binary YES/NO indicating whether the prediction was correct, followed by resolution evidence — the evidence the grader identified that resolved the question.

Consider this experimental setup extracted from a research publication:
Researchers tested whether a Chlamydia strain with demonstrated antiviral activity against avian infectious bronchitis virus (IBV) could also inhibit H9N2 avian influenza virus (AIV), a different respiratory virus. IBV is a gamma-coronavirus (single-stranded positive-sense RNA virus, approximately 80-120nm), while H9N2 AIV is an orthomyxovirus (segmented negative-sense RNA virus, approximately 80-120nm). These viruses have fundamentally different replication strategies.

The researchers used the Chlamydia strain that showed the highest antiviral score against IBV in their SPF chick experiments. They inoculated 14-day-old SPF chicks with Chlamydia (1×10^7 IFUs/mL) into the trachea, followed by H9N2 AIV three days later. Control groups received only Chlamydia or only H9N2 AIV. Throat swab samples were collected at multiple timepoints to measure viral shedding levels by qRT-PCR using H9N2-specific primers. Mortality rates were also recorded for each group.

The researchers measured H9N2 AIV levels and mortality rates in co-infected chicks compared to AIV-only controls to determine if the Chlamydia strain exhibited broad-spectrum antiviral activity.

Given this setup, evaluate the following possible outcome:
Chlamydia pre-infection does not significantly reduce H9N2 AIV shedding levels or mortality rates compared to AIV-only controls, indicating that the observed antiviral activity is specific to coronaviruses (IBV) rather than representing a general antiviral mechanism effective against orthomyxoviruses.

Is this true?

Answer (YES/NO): NO